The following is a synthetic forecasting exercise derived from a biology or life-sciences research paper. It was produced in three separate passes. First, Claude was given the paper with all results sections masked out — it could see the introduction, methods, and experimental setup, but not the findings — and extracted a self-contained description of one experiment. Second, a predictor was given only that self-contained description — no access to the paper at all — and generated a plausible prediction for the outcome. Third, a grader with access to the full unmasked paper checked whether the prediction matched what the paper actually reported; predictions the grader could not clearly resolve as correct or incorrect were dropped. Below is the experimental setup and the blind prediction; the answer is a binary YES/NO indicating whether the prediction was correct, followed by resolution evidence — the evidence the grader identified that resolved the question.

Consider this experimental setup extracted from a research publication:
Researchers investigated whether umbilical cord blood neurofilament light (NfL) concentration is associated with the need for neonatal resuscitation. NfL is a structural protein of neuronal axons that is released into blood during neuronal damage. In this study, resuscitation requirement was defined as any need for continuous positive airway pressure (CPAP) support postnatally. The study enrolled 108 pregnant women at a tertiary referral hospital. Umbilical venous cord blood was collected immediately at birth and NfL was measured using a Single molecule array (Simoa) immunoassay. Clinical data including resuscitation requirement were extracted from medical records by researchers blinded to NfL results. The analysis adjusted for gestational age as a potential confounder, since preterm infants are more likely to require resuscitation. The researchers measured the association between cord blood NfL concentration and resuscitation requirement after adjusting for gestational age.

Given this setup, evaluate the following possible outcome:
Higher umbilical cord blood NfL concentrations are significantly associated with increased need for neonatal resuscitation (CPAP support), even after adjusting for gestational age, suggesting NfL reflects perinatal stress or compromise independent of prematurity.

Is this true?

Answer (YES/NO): NO